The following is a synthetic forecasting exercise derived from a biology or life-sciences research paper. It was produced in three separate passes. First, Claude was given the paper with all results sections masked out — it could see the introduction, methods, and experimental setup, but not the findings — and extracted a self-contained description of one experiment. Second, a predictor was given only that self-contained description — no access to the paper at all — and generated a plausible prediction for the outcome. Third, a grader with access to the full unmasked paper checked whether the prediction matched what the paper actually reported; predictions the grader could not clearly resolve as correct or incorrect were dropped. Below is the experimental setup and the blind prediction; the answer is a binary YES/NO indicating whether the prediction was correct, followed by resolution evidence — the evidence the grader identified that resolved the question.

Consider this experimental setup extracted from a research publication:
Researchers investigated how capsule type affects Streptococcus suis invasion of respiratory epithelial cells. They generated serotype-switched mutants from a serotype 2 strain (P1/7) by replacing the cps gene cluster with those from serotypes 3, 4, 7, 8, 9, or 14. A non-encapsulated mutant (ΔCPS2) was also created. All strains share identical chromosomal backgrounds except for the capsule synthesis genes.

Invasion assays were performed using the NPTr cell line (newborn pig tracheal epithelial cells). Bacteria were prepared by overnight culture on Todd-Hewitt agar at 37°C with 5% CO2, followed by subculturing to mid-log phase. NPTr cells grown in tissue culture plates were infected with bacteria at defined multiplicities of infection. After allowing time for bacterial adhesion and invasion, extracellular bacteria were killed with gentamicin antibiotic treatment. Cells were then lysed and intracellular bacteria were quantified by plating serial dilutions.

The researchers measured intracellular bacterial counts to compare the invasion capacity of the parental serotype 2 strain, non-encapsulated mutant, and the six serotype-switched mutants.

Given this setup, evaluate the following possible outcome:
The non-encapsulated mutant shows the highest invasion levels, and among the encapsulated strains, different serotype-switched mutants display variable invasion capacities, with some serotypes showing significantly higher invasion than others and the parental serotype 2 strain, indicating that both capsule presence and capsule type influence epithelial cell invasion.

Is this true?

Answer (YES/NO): NO